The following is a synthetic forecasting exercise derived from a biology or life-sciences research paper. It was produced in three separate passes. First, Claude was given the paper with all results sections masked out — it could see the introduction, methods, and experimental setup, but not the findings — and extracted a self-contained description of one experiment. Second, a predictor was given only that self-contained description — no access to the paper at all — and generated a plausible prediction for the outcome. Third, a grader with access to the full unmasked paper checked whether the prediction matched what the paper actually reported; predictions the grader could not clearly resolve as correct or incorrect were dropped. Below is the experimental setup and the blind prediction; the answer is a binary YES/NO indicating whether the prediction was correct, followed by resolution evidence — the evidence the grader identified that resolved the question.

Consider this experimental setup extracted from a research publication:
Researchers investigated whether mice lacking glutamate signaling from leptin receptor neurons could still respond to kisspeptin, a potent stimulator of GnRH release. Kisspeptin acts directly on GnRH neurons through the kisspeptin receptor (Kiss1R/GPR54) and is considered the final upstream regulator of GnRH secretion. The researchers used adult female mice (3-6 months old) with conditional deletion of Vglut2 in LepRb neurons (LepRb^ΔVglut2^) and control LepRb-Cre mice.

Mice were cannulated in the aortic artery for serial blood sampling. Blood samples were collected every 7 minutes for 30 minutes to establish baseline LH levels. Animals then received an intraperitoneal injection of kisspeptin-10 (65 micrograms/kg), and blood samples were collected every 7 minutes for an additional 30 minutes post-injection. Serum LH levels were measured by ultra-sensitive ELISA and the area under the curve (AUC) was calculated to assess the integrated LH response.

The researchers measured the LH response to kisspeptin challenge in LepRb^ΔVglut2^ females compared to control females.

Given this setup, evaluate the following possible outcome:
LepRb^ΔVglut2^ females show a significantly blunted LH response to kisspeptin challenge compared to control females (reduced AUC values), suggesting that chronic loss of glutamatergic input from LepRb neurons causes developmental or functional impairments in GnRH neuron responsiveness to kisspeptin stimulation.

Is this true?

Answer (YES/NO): YES